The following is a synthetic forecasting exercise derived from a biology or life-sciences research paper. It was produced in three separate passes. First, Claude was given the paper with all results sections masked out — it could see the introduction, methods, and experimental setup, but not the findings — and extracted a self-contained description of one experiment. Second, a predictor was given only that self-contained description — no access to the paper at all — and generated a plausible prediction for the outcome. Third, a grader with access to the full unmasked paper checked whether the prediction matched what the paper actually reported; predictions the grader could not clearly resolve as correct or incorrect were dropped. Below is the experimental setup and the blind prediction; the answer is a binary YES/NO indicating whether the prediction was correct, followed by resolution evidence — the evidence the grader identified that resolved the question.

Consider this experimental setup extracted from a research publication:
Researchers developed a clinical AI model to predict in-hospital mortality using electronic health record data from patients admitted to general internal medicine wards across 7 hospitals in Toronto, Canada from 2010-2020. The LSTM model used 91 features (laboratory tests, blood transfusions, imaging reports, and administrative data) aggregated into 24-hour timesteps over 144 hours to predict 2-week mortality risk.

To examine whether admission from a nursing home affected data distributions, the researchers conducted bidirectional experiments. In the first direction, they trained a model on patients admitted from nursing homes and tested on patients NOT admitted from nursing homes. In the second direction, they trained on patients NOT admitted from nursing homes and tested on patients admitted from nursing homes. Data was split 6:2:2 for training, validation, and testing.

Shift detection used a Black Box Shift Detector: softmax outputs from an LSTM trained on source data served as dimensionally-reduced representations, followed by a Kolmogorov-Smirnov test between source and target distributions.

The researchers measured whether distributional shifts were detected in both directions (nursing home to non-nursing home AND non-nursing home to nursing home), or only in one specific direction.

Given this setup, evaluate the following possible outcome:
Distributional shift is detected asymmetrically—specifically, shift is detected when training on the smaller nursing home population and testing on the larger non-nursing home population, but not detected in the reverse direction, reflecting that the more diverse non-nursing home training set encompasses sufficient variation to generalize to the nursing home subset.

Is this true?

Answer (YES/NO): NO